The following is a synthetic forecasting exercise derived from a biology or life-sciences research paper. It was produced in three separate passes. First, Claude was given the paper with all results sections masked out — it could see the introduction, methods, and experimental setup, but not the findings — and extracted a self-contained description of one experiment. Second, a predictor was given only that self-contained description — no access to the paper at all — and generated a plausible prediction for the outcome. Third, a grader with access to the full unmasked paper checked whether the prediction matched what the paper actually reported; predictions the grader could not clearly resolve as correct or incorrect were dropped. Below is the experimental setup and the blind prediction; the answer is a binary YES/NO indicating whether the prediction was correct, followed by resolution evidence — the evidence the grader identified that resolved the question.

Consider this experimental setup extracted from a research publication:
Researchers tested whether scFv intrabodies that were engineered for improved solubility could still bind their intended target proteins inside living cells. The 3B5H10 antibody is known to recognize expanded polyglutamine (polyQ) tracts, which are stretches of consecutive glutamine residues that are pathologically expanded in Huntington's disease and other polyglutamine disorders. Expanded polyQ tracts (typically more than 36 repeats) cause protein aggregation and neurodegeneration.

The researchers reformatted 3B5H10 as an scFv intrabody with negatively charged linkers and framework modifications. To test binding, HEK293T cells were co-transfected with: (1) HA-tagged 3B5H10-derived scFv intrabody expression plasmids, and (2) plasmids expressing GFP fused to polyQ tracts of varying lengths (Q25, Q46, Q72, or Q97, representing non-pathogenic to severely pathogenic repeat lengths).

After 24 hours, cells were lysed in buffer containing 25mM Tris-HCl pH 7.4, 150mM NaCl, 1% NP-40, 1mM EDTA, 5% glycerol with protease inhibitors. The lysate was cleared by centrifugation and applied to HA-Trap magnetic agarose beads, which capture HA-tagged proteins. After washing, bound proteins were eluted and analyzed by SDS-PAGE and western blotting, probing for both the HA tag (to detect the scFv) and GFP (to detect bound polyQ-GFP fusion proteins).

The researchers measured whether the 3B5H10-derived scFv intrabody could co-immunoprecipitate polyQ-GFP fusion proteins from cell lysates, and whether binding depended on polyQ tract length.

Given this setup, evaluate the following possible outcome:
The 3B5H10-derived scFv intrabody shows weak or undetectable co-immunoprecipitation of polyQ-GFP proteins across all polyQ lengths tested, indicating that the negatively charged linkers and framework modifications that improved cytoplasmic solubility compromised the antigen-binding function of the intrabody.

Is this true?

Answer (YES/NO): NO